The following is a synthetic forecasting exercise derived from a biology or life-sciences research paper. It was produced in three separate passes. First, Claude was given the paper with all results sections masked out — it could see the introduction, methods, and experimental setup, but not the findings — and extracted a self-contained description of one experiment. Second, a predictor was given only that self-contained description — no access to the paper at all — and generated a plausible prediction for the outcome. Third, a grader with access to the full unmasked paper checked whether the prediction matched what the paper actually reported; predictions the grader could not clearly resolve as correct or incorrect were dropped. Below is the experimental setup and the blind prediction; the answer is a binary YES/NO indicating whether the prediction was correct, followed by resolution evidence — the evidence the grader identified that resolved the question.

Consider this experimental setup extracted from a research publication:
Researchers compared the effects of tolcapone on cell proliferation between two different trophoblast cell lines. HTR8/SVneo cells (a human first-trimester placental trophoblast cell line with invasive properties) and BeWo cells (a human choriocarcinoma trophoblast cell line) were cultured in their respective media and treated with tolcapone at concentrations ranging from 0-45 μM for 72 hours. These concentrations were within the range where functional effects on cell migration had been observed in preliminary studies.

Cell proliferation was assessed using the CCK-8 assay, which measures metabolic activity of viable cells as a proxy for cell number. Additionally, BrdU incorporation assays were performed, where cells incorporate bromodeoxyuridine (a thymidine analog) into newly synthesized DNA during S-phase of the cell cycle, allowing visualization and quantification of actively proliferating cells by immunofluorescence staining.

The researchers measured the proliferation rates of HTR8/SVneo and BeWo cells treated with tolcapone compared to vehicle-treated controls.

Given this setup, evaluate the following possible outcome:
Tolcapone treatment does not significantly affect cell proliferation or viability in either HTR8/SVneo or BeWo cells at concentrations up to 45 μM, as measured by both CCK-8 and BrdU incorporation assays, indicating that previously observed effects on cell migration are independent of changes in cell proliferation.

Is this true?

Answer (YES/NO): NO